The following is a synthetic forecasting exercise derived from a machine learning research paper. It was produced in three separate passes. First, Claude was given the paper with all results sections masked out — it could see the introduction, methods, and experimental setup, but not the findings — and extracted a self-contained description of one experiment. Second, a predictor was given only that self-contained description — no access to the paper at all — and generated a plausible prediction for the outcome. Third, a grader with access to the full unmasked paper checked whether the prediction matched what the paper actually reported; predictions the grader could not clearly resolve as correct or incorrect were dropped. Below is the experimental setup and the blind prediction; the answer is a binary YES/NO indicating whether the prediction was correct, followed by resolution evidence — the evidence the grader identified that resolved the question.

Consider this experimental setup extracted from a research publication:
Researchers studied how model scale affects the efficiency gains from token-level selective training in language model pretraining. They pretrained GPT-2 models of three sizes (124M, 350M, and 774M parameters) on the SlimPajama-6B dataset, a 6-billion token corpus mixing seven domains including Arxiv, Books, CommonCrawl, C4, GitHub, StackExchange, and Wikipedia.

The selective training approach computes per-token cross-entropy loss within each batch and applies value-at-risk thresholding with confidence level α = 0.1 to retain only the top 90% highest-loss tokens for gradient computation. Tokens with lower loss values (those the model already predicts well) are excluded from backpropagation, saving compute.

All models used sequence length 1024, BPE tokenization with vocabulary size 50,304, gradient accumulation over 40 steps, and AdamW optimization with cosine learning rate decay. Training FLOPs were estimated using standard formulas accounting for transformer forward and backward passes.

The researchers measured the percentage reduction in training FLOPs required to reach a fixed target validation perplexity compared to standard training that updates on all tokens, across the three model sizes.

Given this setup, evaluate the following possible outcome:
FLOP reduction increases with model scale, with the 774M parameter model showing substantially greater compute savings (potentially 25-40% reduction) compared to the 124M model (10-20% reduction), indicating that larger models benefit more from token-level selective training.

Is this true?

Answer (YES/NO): NO